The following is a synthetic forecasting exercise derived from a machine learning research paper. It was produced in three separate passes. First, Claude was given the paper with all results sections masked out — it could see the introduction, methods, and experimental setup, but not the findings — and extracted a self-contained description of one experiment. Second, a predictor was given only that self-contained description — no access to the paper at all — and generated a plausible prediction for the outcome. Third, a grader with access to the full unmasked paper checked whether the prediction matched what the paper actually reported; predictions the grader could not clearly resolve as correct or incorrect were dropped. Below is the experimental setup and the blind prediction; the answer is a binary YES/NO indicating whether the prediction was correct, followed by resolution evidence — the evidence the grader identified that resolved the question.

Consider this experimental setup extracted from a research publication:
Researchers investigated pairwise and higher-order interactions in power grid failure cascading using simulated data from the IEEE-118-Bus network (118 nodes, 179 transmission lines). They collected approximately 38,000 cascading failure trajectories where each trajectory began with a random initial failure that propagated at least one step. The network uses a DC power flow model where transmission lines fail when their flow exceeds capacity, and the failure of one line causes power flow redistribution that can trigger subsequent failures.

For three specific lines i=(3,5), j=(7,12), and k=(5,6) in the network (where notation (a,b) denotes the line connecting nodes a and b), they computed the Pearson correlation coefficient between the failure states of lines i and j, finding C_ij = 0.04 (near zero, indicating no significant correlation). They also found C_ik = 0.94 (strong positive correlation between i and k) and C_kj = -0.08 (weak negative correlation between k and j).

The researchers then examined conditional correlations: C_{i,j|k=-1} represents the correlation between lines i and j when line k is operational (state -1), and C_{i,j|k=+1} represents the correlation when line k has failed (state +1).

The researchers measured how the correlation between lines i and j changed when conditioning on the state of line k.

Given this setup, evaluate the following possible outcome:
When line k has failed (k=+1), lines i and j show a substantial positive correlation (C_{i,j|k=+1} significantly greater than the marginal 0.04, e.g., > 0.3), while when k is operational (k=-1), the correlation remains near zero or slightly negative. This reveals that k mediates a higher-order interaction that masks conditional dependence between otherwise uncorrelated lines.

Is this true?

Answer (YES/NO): NO